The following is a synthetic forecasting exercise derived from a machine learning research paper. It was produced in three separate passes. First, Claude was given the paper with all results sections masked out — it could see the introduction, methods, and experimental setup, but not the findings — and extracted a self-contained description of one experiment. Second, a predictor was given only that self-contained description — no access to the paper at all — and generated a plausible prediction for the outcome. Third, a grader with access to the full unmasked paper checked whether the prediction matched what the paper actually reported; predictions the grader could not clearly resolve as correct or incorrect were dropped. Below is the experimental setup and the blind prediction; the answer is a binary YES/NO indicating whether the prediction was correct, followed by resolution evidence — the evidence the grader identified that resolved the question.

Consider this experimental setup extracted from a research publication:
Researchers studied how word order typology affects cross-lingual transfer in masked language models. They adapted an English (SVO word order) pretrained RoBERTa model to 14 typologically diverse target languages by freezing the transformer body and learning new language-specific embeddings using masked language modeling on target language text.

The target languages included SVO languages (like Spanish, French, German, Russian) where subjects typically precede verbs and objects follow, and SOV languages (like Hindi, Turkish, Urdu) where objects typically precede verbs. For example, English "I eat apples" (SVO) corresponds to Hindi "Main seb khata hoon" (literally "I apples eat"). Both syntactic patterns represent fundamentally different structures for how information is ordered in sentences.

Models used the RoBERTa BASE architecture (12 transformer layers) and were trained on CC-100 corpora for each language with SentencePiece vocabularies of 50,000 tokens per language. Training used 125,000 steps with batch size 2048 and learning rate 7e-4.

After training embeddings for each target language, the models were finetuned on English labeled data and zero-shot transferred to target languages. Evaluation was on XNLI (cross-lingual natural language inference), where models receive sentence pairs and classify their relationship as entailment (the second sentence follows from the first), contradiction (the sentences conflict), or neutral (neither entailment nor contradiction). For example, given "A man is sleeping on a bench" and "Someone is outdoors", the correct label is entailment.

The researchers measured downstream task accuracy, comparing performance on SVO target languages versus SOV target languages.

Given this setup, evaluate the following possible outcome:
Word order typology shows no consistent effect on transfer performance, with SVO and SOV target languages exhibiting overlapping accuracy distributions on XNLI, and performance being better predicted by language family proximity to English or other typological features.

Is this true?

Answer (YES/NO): NO